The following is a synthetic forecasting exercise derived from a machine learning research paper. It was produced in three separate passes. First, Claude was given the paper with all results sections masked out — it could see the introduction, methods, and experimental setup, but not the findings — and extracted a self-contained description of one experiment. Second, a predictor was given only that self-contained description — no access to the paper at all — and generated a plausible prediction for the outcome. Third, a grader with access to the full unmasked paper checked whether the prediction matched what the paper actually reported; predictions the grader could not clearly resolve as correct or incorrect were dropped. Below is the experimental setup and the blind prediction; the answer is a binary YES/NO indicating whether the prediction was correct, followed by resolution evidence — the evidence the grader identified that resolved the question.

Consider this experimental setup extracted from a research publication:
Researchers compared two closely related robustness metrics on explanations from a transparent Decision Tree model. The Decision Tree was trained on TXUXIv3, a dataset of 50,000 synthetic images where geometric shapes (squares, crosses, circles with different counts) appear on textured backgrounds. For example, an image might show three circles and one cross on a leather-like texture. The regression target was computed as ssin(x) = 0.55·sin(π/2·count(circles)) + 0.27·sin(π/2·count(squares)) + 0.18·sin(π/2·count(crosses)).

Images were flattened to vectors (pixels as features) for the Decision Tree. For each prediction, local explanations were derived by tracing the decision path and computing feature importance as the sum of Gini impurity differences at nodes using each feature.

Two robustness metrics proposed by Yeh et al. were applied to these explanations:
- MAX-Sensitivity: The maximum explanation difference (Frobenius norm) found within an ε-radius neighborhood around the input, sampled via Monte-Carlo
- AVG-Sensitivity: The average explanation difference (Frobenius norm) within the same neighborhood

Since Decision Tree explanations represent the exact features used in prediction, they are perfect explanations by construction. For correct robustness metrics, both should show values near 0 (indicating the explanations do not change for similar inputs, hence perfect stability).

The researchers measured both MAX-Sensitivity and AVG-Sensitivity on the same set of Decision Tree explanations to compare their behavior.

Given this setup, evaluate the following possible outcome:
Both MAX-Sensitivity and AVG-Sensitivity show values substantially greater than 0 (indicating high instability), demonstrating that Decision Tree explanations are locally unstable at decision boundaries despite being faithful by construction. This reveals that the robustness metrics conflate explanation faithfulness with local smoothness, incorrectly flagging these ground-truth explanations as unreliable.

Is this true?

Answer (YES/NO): NO